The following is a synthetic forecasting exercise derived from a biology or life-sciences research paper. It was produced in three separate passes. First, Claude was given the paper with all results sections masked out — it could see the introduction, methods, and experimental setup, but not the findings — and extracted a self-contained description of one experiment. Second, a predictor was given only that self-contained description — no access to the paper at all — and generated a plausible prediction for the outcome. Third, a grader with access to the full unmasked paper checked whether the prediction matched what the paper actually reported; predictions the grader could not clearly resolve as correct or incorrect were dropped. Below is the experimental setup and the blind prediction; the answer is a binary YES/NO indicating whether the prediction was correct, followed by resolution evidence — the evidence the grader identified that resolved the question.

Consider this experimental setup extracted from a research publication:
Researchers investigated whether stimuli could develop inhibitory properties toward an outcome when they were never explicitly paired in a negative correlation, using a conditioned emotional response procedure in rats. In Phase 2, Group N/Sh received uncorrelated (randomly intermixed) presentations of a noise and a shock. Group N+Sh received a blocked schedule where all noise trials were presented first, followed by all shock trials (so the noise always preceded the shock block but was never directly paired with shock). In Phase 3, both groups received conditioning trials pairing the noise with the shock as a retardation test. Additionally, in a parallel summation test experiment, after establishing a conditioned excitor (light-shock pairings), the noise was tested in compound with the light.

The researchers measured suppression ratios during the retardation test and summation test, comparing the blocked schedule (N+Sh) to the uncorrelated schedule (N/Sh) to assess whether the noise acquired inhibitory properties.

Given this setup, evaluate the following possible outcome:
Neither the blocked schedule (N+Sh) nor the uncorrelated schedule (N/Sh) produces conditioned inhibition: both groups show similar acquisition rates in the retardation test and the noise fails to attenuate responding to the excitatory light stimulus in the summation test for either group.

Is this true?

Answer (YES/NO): NO